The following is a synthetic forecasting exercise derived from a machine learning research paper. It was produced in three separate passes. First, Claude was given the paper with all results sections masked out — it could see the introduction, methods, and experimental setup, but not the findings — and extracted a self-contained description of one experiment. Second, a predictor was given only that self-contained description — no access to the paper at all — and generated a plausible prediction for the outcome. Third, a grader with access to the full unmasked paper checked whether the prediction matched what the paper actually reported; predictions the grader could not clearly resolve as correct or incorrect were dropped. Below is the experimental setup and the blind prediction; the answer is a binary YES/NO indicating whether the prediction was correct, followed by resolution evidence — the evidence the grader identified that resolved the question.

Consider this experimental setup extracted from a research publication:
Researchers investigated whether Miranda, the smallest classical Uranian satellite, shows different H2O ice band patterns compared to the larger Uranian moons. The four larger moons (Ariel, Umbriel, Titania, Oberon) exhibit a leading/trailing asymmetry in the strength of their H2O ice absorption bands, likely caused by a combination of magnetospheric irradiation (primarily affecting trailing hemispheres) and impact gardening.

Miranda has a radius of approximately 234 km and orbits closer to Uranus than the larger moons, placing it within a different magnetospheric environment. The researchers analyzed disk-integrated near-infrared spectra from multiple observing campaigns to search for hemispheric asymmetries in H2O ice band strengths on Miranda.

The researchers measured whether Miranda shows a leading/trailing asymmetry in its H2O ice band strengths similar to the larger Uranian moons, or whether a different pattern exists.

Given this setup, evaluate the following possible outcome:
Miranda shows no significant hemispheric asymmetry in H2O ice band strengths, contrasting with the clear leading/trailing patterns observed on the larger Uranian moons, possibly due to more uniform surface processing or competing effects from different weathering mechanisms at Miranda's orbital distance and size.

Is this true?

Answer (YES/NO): NO